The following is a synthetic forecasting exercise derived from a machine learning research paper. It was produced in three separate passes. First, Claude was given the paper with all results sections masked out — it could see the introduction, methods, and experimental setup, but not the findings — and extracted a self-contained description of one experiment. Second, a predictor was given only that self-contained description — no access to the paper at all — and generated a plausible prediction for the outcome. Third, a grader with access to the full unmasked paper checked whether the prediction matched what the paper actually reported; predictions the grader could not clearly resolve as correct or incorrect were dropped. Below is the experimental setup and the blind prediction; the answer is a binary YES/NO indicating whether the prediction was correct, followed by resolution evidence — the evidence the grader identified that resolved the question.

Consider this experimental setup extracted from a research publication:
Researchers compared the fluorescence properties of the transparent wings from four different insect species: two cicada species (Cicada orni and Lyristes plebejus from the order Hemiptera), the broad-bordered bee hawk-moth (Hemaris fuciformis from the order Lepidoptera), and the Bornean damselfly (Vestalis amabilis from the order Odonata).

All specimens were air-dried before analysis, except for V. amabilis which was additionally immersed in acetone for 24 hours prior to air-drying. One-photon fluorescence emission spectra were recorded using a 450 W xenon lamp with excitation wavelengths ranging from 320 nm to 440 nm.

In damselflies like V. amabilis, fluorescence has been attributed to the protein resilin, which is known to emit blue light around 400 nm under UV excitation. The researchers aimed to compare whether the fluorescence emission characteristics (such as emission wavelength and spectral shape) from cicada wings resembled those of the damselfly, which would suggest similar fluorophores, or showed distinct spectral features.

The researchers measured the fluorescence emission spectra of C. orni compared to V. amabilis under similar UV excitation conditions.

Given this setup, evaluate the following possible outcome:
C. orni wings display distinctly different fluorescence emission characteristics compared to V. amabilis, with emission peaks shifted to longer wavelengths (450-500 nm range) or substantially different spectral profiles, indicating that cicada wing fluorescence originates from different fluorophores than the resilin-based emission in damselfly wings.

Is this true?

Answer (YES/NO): NO